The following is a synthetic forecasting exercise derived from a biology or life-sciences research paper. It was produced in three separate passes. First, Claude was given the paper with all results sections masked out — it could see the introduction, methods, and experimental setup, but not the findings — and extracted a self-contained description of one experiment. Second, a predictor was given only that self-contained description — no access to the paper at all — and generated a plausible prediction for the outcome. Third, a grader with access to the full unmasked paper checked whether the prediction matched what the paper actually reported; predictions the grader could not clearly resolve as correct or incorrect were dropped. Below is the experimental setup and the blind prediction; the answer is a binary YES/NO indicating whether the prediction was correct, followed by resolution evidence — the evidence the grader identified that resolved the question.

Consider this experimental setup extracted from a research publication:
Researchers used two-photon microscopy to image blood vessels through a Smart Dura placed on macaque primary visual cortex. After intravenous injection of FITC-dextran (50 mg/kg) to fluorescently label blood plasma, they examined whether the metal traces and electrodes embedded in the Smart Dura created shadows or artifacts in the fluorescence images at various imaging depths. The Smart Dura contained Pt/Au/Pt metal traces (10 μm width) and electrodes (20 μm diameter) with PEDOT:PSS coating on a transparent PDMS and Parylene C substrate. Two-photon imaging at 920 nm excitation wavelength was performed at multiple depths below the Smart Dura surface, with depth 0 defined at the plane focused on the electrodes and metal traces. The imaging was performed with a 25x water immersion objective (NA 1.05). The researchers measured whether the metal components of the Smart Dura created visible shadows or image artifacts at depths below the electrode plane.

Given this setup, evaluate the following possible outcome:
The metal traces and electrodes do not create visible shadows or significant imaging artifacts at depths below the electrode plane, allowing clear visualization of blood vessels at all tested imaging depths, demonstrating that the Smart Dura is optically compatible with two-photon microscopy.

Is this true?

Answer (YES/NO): NO